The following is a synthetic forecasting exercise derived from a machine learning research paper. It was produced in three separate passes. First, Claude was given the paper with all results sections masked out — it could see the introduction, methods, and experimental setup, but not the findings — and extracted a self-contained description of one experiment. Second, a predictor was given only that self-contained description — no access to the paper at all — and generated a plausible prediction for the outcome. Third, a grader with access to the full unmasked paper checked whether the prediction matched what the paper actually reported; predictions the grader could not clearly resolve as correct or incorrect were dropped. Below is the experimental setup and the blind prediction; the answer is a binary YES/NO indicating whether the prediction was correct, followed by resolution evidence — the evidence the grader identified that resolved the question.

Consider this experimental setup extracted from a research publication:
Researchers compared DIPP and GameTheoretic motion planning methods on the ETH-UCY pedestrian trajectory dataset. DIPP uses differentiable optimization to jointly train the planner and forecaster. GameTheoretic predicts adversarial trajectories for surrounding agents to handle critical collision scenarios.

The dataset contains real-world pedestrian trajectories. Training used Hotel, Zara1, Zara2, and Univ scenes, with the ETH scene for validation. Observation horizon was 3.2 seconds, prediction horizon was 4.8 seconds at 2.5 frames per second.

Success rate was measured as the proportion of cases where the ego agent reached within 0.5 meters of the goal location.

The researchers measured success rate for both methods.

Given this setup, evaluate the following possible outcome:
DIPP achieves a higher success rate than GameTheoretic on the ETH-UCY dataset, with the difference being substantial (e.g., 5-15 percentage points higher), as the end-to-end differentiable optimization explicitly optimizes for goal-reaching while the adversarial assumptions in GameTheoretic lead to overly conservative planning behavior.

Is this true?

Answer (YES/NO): NO